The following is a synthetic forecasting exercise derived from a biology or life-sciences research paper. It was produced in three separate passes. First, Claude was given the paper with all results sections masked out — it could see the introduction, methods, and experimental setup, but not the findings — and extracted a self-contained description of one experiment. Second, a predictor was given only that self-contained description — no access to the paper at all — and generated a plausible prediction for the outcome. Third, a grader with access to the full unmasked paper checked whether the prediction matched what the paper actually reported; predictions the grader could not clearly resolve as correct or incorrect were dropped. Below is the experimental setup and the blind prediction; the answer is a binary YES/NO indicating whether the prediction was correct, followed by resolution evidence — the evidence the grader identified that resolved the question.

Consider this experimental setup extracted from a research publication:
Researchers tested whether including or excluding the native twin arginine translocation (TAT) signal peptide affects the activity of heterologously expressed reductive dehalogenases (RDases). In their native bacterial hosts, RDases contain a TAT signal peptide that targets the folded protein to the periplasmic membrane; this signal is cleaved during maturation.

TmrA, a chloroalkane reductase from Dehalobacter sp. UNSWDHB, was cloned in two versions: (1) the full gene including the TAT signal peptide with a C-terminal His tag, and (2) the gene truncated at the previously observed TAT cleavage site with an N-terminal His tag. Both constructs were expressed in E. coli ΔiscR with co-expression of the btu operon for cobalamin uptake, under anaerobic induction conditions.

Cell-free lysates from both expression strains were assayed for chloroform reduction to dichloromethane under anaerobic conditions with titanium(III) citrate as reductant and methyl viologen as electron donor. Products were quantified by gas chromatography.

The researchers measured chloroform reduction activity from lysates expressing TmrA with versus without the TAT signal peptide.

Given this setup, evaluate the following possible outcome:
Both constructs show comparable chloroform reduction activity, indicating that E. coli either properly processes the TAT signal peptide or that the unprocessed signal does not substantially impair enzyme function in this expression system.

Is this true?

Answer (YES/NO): YES